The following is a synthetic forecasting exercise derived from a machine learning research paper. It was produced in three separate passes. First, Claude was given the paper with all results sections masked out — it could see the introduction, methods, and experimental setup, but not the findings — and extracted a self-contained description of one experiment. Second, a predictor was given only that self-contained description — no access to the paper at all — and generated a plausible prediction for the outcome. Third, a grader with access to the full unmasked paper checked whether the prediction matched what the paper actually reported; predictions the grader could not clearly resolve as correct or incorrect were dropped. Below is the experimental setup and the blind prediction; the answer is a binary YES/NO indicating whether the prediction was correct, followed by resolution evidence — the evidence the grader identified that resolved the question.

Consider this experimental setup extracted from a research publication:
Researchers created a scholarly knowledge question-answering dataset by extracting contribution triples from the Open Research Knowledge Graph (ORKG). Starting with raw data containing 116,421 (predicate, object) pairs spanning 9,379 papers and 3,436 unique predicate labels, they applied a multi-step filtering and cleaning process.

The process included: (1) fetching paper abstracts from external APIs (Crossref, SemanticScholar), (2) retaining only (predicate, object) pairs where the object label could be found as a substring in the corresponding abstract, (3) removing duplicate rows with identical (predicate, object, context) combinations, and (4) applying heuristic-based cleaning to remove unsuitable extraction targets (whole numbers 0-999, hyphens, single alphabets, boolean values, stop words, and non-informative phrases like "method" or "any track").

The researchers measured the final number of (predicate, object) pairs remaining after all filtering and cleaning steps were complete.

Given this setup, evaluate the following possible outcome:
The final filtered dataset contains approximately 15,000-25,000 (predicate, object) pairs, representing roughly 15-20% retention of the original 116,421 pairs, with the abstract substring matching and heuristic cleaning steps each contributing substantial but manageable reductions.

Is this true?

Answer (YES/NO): NO